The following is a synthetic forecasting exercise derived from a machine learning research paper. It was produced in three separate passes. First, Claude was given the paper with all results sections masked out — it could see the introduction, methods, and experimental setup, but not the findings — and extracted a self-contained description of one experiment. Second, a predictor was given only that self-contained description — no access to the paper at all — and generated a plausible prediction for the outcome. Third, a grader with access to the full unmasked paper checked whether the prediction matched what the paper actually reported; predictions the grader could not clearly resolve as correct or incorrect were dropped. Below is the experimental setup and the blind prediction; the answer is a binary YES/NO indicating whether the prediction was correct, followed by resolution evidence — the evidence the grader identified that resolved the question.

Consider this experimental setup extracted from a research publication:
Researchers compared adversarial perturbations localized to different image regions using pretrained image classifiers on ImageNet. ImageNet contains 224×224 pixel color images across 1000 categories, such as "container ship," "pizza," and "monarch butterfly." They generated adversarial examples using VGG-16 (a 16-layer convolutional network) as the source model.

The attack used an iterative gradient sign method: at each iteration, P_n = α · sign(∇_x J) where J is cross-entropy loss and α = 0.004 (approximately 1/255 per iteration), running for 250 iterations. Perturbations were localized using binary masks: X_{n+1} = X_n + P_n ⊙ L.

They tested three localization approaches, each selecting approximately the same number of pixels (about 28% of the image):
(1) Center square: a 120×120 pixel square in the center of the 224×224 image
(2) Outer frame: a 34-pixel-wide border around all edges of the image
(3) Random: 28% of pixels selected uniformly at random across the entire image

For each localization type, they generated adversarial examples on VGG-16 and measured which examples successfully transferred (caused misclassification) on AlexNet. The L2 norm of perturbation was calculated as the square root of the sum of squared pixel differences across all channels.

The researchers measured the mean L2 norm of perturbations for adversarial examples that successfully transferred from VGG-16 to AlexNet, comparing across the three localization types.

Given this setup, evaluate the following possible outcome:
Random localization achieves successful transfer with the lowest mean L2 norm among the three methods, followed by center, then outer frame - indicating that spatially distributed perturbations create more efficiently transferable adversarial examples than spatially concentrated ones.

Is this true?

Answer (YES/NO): NO